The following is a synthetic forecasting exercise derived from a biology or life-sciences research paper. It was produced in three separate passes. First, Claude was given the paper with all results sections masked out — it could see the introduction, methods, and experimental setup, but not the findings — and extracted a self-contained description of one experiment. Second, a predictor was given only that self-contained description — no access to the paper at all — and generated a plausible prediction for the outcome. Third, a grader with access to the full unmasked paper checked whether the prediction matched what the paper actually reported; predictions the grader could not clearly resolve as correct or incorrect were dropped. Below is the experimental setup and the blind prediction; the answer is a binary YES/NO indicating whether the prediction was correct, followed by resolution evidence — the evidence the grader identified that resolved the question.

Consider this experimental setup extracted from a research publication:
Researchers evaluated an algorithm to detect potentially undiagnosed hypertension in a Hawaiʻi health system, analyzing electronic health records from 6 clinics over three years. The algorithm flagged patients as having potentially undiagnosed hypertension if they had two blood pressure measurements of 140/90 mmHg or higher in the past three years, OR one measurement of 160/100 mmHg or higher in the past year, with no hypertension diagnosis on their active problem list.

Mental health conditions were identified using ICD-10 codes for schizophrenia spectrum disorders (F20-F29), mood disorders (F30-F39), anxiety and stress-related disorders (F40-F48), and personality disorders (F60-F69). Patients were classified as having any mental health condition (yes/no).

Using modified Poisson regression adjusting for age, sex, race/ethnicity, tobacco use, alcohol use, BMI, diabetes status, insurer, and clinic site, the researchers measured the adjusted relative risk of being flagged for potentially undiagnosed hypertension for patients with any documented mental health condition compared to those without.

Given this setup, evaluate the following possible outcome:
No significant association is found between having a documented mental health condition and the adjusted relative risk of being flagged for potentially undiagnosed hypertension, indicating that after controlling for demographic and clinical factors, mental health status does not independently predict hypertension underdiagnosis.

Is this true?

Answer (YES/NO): YES